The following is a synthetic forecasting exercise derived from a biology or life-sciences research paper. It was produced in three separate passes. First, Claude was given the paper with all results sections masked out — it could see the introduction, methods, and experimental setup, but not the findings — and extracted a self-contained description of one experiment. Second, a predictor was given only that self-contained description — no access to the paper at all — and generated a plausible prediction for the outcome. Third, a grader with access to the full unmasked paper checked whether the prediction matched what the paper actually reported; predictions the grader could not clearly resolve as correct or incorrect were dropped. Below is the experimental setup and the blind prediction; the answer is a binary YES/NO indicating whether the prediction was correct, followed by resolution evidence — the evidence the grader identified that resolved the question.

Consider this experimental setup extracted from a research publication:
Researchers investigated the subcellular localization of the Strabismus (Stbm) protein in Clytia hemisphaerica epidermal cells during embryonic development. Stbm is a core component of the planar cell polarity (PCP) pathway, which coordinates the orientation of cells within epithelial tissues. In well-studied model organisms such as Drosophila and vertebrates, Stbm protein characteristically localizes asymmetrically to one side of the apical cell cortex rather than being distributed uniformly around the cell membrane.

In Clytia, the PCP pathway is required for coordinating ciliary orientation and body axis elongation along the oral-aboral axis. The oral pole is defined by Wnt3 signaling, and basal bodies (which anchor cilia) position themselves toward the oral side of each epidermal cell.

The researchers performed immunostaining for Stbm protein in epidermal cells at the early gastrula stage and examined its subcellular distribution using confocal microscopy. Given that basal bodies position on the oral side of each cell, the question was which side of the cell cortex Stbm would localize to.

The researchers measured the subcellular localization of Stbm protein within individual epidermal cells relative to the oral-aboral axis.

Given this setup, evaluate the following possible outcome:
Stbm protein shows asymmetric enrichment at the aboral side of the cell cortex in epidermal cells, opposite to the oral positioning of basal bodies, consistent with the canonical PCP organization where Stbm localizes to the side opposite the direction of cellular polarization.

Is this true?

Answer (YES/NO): YES